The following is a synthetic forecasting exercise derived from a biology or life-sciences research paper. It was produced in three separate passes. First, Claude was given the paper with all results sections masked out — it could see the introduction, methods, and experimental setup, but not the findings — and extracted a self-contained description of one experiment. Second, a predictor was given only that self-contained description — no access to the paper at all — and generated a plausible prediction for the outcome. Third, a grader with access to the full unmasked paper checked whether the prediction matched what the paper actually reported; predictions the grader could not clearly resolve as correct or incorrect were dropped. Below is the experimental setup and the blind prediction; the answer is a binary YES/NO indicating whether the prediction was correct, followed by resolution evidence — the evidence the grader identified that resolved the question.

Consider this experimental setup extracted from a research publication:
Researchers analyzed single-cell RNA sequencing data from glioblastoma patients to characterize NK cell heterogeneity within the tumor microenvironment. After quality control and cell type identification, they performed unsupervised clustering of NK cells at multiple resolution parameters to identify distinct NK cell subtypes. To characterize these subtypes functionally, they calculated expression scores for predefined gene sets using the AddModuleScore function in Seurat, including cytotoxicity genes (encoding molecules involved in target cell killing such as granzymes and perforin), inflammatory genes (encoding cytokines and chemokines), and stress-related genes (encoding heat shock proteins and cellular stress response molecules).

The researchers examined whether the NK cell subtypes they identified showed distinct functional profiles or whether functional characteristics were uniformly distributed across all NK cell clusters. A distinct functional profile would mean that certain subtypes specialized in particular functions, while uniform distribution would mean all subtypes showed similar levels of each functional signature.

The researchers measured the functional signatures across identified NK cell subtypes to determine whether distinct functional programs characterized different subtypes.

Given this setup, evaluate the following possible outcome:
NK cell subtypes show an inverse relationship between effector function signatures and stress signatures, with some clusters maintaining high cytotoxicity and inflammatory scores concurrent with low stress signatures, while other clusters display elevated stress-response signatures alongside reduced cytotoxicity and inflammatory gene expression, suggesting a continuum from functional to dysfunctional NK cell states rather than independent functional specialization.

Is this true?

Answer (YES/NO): NO